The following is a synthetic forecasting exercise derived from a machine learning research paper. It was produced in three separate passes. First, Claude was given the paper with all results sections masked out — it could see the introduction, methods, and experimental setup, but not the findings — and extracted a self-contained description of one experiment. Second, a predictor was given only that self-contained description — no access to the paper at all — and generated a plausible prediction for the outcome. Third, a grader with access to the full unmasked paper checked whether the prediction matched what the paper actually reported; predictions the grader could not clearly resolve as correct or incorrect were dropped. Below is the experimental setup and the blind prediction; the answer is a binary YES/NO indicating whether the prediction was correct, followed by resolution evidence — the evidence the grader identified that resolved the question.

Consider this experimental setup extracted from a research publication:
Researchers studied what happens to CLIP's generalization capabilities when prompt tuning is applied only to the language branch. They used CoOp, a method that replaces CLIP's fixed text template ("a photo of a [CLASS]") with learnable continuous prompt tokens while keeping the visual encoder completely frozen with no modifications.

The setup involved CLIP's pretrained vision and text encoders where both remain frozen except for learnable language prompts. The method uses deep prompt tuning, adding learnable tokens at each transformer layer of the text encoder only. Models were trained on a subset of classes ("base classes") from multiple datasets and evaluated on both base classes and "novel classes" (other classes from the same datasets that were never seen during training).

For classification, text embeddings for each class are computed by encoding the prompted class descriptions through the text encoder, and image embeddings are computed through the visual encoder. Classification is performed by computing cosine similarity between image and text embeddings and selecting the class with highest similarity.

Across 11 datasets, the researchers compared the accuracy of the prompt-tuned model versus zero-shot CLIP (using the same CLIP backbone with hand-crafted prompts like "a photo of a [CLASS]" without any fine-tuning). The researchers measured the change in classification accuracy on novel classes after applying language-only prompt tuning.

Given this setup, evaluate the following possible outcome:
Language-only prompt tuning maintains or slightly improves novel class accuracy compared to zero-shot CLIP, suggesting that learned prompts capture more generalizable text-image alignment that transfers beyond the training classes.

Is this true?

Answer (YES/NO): NO